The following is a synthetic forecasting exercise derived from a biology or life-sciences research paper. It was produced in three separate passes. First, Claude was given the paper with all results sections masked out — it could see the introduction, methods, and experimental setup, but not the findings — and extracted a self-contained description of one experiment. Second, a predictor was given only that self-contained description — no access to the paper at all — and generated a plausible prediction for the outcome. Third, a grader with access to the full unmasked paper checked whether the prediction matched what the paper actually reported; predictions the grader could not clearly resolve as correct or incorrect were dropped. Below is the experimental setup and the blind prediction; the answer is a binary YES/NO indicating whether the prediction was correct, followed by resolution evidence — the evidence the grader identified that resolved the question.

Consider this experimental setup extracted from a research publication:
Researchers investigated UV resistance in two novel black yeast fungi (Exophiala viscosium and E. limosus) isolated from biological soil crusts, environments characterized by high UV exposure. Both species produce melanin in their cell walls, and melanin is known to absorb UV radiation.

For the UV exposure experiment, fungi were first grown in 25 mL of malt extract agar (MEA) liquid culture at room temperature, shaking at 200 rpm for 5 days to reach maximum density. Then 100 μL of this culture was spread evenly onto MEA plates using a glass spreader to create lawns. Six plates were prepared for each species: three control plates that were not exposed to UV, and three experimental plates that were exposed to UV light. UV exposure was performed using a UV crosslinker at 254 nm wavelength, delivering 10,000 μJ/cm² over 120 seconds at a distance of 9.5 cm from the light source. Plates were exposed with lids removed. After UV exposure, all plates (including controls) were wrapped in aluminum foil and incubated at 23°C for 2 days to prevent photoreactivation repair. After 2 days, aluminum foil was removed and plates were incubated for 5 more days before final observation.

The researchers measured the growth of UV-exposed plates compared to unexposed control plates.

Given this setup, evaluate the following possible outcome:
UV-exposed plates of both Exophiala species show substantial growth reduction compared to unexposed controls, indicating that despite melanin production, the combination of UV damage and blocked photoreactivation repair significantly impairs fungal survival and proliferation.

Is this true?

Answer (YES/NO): NO